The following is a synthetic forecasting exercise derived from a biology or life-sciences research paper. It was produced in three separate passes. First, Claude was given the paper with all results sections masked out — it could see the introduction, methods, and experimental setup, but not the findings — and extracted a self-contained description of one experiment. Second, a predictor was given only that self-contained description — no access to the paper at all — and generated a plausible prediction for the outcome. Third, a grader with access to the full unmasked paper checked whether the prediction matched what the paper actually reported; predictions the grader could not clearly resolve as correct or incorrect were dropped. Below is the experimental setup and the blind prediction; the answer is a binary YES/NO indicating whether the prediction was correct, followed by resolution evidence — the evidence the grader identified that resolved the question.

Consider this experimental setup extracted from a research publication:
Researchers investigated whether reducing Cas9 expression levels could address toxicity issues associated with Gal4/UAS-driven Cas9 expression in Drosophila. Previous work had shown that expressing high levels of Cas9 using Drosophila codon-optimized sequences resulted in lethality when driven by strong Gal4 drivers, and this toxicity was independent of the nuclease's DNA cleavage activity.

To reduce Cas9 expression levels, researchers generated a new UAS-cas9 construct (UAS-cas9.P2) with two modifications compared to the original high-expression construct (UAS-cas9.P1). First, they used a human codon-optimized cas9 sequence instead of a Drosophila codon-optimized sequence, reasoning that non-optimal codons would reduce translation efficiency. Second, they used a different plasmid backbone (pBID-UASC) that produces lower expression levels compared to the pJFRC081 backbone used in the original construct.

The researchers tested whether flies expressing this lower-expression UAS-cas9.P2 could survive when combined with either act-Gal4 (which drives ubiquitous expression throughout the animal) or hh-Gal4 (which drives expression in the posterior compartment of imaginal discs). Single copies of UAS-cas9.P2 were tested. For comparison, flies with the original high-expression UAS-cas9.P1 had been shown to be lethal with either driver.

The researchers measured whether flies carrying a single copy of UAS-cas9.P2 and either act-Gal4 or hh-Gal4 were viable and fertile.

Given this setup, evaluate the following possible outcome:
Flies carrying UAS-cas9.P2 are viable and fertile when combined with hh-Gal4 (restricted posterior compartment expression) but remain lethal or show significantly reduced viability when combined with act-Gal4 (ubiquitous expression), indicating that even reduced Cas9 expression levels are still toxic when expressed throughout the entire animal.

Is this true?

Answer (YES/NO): NO